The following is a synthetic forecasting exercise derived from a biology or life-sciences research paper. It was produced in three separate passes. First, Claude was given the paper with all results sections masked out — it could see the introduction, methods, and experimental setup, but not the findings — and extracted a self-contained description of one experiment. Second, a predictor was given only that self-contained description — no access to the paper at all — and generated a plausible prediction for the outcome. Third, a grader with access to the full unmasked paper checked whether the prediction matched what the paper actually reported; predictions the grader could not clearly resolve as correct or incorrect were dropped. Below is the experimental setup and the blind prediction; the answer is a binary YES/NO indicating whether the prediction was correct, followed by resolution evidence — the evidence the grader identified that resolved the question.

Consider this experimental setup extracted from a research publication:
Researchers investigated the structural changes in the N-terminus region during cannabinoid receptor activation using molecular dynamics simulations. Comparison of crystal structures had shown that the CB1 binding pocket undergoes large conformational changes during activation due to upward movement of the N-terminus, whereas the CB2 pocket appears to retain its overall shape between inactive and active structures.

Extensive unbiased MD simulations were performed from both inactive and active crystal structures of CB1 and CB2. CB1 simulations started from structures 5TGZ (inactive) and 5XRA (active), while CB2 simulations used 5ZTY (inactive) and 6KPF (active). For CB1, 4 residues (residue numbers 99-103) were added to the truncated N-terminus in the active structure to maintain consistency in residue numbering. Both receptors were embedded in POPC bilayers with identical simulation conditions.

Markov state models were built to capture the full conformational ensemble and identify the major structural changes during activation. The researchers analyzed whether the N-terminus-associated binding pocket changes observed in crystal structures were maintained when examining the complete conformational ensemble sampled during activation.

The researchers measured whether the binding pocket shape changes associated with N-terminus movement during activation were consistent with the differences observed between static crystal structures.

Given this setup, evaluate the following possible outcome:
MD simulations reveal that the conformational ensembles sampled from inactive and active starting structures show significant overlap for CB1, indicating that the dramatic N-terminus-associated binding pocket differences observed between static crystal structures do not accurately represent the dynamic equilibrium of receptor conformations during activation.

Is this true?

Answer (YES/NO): NO